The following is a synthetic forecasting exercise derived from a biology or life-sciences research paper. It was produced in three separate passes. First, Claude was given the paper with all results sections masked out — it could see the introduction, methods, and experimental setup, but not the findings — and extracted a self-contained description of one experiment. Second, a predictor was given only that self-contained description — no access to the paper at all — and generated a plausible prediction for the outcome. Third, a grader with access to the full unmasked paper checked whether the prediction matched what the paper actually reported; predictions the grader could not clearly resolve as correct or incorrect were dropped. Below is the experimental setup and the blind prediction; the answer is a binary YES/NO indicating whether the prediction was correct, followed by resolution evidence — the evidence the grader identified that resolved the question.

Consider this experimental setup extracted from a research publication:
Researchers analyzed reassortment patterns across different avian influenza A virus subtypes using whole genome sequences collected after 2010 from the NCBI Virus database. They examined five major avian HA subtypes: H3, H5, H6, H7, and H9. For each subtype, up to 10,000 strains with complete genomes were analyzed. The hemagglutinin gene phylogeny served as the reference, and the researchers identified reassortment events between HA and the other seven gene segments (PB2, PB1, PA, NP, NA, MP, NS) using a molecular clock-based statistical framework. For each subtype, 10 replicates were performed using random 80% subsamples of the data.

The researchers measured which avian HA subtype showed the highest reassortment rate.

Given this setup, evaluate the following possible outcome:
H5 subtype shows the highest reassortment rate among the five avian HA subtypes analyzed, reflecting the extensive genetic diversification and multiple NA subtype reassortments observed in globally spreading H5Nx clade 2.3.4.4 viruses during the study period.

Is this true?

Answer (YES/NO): NO